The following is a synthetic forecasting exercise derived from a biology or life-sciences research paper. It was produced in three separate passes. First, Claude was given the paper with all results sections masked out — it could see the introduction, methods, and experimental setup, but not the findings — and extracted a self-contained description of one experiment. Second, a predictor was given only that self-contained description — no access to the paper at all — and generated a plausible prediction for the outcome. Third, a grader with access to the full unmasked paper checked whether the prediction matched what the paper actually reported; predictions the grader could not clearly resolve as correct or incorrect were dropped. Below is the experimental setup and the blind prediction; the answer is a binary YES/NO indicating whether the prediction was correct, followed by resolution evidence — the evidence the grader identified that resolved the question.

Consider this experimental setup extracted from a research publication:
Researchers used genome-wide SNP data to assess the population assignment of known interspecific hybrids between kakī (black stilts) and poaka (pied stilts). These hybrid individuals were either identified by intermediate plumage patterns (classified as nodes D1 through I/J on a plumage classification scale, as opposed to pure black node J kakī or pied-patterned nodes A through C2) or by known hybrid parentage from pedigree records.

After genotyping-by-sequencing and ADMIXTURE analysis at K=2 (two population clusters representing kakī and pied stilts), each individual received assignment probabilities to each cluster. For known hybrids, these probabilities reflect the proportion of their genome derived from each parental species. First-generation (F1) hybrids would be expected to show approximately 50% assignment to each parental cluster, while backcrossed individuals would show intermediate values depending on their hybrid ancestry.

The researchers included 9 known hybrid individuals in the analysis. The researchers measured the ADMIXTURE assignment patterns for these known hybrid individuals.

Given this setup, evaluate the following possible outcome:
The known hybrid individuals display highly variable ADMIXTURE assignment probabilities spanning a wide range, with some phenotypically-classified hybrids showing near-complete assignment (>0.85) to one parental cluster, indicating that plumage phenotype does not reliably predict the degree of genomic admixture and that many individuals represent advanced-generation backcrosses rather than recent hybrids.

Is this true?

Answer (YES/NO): YES